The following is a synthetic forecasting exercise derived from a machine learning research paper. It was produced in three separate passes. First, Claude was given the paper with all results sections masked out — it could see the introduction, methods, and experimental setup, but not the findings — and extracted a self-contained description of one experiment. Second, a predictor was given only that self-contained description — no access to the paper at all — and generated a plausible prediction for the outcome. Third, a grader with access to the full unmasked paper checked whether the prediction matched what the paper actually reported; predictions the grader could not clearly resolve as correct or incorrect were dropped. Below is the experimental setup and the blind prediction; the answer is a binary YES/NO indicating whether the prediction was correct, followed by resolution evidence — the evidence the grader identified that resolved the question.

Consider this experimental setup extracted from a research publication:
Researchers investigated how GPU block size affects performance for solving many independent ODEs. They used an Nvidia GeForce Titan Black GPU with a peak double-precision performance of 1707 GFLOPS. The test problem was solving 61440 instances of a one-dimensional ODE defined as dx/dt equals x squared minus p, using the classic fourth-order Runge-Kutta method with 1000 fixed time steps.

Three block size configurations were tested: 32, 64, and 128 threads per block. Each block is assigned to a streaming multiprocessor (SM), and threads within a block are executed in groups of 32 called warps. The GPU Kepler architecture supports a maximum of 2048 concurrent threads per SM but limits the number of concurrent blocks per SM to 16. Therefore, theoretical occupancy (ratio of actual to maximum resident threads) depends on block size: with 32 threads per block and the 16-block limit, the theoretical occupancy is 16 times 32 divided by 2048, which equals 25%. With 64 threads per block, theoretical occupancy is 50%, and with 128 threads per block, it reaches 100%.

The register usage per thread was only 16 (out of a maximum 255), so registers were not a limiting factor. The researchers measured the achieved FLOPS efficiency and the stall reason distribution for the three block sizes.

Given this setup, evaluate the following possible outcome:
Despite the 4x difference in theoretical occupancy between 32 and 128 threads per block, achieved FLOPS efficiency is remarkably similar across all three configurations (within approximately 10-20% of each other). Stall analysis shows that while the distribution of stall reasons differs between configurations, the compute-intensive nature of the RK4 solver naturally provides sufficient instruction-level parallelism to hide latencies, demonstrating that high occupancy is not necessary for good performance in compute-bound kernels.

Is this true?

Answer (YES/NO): NO